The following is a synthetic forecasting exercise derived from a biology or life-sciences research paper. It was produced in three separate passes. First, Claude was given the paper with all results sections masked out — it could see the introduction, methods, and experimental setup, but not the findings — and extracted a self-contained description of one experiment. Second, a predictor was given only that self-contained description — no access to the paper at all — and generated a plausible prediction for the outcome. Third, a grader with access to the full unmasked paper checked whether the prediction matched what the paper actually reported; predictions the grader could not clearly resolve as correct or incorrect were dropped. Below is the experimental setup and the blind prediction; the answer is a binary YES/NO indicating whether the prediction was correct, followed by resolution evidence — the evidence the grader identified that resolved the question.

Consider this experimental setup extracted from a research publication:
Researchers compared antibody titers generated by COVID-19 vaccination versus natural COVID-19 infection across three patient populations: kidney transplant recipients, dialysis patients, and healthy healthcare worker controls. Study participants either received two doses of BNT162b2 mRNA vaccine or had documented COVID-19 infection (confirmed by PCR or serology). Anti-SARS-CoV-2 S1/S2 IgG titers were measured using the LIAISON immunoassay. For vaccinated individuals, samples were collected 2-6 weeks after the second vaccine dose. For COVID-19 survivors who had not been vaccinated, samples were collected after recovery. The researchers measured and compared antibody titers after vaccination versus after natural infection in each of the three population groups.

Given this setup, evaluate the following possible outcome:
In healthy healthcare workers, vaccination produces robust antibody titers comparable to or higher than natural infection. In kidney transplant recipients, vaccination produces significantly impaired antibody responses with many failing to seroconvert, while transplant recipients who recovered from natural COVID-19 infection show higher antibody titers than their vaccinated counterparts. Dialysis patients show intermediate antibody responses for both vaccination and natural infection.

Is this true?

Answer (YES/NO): YES